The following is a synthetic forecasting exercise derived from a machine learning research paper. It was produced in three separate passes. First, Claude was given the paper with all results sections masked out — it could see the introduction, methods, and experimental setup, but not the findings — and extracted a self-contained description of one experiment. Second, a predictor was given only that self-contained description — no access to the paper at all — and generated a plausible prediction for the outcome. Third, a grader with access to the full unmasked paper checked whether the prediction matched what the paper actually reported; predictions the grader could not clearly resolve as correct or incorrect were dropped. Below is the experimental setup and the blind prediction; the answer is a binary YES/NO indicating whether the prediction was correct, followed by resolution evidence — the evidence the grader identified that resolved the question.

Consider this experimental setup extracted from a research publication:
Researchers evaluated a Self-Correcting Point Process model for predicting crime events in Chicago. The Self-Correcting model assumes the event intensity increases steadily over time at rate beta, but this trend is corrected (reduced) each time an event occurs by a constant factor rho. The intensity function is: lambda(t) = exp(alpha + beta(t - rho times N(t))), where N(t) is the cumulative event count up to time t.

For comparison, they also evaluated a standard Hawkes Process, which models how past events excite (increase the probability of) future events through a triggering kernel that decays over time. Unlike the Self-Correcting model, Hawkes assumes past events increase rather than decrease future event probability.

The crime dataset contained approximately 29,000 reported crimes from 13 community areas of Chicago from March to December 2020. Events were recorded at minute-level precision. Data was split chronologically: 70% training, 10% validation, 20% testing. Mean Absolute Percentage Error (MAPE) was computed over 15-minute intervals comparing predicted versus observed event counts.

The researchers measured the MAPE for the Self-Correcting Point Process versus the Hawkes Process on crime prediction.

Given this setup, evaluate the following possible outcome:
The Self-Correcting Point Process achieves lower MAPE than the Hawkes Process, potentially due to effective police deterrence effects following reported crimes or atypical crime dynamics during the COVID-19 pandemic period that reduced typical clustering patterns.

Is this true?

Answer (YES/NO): YES